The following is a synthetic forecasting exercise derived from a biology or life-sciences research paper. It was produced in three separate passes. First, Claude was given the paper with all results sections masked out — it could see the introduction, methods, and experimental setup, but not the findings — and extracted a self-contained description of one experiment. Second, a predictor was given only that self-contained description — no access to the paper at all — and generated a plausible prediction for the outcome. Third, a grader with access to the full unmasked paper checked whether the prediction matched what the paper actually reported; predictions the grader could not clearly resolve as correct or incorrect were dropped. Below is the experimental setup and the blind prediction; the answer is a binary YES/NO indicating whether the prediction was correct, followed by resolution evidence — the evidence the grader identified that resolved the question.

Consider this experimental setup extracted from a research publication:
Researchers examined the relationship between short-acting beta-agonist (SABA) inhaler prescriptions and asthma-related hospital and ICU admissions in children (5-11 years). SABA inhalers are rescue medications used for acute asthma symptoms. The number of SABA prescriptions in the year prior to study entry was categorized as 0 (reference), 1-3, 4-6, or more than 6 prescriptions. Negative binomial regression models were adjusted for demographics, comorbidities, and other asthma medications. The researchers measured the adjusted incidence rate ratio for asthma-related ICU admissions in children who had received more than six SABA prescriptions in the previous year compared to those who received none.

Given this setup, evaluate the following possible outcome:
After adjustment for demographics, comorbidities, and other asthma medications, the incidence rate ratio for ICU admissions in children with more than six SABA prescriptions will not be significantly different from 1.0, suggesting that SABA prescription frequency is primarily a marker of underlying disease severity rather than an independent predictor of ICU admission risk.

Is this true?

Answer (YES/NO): NO